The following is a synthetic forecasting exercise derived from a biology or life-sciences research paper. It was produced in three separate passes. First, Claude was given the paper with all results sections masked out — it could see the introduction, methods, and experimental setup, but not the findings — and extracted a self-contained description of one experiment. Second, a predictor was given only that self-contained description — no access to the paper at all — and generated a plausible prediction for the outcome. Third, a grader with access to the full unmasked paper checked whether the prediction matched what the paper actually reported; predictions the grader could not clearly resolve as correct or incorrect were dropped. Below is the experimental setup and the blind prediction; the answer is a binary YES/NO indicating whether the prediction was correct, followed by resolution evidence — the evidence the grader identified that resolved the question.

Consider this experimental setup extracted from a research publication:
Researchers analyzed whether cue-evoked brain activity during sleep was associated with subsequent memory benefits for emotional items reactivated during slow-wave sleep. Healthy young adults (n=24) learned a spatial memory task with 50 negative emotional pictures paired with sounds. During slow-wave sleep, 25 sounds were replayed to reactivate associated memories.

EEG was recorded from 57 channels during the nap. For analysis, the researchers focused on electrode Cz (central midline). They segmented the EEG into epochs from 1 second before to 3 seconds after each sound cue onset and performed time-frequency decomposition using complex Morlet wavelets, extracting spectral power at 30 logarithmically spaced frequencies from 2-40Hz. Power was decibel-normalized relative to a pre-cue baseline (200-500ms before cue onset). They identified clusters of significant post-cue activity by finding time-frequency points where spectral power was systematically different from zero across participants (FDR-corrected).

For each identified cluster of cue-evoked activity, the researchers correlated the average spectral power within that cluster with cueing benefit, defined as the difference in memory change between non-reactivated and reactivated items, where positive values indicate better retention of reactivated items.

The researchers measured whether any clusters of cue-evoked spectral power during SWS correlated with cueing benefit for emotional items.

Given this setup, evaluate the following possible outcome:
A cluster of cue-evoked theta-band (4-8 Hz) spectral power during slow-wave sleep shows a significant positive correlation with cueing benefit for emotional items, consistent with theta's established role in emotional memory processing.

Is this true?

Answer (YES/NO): NO